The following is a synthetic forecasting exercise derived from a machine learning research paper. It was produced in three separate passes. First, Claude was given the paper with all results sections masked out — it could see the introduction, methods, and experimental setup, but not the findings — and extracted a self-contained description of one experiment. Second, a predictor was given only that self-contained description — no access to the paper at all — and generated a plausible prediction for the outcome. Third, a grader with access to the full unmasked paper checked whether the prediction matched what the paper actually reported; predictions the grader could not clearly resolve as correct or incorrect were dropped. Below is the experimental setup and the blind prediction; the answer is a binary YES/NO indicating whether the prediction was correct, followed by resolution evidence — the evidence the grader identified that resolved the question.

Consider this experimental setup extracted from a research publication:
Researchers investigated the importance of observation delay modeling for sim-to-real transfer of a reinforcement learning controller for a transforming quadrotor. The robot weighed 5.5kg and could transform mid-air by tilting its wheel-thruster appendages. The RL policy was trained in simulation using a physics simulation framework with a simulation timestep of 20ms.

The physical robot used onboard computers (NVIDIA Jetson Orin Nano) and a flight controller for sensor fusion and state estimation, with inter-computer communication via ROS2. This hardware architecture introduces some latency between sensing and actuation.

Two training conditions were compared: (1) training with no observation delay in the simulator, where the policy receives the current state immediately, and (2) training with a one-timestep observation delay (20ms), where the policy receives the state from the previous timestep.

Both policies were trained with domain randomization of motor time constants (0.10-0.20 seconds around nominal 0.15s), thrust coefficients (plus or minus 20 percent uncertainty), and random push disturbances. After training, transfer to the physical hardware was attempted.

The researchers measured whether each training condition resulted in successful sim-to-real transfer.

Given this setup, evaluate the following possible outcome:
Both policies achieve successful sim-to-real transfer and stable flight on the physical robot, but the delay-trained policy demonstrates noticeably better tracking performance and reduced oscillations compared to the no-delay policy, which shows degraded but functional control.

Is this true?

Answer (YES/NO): NO